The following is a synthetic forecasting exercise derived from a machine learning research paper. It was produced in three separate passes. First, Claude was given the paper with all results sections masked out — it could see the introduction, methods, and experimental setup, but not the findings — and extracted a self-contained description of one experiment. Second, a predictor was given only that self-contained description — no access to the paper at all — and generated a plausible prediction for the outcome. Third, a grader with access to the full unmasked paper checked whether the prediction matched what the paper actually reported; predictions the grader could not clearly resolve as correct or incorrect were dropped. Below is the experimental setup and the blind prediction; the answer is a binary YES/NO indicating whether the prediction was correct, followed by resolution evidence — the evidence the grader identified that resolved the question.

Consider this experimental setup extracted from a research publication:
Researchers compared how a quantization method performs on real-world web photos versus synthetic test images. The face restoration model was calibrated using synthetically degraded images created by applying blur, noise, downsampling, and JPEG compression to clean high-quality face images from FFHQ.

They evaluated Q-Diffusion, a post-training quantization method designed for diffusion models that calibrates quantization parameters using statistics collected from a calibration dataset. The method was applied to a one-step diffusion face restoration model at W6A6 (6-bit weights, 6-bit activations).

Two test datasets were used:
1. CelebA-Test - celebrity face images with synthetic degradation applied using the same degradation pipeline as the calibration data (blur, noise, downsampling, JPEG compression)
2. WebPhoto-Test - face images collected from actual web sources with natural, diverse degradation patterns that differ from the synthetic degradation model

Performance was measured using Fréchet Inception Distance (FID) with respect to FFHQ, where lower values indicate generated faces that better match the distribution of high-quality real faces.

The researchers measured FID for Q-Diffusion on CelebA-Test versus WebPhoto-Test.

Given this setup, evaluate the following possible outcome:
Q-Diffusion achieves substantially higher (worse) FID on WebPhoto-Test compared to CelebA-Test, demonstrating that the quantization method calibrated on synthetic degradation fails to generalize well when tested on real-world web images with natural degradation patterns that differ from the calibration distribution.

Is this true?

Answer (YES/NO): YES